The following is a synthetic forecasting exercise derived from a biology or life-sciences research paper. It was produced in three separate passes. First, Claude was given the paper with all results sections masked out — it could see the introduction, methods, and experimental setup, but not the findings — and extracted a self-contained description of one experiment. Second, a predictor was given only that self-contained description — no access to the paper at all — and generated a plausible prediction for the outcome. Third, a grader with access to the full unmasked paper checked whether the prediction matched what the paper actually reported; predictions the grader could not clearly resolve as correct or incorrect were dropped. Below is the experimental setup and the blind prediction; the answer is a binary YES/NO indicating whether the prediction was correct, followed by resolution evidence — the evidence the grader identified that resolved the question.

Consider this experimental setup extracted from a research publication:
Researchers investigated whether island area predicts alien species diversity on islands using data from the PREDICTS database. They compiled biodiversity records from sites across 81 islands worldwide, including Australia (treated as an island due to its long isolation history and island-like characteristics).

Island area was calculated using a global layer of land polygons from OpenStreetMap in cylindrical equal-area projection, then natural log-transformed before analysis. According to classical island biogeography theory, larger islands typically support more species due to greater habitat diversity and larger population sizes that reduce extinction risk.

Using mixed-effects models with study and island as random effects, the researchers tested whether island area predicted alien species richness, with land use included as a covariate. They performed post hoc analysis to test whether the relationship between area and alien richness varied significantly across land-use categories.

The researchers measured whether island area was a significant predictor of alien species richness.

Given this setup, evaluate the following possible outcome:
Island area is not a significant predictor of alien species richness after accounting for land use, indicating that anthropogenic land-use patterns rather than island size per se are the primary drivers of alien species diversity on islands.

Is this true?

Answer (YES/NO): NO